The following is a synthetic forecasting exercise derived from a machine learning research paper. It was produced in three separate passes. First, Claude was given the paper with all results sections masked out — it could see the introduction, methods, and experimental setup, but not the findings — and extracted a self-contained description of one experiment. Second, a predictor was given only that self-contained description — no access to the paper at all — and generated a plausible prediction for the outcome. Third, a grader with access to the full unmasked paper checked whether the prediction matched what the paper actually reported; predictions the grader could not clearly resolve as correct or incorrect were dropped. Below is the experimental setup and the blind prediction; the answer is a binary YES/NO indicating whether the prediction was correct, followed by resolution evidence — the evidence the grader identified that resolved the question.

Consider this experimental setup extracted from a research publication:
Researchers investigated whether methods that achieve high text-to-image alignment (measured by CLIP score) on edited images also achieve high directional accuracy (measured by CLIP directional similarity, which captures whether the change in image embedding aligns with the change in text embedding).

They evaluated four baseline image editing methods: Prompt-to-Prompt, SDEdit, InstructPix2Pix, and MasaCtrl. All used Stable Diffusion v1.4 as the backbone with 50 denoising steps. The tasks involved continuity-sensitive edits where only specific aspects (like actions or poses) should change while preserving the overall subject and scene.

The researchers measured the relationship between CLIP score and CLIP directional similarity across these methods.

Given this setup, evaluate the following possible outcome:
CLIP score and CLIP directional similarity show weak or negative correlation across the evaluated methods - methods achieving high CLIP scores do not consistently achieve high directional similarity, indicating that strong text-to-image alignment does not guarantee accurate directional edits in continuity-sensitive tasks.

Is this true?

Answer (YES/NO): NO